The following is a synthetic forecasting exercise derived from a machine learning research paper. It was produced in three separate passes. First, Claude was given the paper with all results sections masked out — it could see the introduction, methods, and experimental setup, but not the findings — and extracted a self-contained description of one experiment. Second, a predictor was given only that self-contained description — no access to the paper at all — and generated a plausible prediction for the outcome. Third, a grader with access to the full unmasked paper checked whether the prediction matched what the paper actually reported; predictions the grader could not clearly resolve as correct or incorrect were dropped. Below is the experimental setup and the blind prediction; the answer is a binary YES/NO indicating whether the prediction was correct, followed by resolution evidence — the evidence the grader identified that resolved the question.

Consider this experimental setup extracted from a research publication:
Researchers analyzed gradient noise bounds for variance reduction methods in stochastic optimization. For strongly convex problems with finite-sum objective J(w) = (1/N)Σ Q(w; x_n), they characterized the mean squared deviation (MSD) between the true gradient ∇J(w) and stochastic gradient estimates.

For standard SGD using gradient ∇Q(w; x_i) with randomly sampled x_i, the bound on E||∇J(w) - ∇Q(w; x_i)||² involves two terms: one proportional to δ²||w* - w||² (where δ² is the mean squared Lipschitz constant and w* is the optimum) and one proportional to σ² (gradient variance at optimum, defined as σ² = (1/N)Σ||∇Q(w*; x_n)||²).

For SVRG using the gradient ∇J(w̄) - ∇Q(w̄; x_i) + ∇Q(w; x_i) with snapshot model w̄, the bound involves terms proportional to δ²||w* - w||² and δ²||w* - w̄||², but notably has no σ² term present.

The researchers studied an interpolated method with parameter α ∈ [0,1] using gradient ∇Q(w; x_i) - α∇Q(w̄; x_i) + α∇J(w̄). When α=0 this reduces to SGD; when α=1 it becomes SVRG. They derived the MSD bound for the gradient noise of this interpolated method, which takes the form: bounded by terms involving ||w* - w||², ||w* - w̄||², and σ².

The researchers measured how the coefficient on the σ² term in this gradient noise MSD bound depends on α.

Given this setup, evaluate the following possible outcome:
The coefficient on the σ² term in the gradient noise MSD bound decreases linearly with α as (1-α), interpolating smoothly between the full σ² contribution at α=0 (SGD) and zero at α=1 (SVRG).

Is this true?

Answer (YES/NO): NO